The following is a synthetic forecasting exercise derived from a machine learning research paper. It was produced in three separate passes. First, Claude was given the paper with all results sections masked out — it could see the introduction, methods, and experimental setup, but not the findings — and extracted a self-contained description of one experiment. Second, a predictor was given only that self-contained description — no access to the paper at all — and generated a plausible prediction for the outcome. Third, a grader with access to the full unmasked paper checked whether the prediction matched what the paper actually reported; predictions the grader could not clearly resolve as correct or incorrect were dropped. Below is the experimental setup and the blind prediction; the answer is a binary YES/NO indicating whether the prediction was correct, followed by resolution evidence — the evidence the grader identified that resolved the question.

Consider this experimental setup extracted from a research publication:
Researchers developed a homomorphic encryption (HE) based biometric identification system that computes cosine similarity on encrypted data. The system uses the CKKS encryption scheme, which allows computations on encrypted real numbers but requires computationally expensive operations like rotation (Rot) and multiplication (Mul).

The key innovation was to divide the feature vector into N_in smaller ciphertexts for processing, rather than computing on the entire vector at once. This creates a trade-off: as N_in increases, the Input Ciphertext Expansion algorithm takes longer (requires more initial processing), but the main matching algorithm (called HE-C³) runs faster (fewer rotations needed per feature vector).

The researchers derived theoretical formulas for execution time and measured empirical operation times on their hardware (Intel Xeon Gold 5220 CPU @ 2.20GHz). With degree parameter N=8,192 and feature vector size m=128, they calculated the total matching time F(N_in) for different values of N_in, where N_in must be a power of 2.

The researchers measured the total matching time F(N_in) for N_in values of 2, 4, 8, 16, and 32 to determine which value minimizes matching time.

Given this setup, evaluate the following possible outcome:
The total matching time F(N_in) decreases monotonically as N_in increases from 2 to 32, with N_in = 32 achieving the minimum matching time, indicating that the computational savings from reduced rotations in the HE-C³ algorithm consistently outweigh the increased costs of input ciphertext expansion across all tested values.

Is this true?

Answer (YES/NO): NO